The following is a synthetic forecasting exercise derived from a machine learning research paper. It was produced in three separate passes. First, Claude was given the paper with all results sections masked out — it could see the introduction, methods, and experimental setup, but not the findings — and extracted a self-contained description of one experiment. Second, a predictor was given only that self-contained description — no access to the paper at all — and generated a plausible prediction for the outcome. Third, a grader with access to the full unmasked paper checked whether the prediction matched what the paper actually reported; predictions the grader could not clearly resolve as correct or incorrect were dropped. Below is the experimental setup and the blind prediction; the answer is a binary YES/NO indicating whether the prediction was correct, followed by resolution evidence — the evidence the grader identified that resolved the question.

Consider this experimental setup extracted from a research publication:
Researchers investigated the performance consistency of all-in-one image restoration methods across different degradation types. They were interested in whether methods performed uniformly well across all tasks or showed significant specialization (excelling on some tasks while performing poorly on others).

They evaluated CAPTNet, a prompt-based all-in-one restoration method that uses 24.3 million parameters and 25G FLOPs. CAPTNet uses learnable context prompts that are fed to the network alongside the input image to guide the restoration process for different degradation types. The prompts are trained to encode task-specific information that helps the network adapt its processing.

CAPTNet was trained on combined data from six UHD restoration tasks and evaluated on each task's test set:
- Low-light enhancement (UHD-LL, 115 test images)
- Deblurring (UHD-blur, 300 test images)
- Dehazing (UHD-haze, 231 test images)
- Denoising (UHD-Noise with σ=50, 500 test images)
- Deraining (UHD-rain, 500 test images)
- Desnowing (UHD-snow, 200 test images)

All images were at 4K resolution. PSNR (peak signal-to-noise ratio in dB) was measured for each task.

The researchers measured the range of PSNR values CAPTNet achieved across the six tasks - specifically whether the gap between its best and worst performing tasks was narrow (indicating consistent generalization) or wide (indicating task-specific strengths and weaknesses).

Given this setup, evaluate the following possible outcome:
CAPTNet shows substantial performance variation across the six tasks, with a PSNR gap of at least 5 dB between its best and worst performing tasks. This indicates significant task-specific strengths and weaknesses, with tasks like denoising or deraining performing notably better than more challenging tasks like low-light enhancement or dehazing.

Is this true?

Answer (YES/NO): NO